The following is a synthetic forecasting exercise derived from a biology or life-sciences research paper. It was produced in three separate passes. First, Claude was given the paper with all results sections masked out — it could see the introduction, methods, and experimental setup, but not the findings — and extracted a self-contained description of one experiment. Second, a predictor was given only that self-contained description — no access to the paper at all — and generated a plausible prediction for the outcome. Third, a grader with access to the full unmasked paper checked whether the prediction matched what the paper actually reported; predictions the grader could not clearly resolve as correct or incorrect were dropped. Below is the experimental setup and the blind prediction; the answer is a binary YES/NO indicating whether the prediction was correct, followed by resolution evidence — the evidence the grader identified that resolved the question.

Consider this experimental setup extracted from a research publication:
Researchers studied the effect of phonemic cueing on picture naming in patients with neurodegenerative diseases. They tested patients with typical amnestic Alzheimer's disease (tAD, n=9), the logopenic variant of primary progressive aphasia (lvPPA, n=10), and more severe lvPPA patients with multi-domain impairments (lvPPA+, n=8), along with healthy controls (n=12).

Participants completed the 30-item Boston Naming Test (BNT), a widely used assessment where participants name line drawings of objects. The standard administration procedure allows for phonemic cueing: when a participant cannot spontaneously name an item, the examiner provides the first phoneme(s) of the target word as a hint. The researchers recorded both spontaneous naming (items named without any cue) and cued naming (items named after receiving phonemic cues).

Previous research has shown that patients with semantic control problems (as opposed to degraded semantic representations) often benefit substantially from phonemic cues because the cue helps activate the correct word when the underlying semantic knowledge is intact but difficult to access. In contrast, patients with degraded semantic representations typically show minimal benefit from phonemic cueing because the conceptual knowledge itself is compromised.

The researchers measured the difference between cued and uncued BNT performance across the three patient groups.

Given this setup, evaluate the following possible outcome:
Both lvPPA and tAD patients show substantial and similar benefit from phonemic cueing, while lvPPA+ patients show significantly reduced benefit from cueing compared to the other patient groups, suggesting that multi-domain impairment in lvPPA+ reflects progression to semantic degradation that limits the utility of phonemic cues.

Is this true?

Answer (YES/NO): NO